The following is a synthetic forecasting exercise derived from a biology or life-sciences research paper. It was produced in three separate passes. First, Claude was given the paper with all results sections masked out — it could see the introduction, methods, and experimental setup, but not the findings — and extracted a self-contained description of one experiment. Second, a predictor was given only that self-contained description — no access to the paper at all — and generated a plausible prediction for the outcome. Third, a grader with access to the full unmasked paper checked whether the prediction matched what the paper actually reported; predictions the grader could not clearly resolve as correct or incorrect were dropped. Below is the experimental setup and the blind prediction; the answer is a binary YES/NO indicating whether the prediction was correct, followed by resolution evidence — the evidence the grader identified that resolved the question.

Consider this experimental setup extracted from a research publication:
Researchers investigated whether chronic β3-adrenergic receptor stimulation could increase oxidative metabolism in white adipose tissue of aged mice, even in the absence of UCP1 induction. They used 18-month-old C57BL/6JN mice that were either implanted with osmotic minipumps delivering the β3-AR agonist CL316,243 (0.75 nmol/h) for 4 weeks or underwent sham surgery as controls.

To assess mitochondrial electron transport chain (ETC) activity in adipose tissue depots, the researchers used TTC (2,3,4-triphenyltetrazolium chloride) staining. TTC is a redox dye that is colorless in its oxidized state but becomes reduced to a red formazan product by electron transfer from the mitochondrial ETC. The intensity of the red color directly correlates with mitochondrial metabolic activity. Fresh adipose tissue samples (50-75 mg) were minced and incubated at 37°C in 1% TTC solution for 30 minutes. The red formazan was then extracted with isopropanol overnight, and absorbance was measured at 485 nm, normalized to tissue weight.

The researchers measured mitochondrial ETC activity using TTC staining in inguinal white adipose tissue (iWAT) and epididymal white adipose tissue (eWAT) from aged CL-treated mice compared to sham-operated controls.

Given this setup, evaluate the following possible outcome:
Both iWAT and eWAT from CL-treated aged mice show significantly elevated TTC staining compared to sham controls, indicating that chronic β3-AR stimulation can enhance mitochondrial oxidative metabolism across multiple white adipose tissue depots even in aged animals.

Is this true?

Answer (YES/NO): YES